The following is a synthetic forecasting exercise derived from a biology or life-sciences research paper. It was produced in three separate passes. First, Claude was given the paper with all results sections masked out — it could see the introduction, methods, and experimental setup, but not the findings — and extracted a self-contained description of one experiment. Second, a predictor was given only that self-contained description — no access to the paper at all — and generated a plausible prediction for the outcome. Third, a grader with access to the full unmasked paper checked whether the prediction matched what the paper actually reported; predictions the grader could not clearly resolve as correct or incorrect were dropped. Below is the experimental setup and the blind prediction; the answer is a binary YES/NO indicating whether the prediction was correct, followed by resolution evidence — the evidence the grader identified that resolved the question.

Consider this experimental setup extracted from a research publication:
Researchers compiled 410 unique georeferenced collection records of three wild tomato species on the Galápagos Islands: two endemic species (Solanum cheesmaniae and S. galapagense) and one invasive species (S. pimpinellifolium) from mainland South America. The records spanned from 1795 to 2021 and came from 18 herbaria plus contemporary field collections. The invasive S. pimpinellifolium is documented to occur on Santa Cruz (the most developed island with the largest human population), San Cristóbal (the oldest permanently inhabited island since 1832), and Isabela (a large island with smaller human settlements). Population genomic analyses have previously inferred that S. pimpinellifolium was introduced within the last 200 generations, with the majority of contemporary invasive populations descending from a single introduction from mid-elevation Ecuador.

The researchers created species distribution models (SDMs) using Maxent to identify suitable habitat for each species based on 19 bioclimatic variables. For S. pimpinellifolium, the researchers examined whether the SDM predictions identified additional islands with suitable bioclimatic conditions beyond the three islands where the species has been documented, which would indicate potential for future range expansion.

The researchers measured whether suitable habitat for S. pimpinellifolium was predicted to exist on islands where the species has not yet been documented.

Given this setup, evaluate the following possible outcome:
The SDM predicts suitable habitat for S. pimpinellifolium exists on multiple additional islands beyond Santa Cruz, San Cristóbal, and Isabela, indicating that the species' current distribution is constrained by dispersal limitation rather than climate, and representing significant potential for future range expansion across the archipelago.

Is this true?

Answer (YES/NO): YES